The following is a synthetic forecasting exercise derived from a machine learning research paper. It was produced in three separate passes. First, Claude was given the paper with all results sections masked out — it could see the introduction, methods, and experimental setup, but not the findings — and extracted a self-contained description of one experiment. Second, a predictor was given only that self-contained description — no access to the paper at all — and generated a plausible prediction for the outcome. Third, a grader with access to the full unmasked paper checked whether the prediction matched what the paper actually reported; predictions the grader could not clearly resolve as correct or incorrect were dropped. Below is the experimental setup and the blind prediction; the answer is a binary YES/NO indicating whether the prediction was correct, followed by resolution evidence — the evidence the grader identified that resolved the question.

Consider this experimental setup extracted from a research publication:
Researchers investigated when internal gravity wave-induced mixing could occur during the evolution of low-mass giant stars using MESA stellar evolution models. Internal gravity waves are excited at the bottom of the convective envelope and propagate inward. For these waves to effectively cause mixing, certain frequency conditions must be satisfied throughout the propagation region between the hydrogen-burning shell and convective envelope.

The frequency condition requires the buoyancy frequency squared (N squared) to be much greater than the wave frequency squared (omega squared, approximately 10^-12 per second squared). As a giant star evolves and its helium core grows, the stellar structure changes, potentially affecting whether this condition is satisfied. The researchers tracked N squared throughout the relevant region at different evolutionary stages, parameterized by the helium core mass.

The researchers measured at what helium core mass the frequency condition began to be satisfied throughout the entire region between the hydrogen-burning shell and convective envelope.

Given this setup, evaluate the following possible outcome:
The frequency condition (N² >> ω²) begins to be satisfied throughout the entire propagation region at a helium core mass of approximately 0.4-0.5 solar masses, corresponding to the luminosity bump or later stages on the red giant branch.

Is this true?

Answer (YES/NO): NO